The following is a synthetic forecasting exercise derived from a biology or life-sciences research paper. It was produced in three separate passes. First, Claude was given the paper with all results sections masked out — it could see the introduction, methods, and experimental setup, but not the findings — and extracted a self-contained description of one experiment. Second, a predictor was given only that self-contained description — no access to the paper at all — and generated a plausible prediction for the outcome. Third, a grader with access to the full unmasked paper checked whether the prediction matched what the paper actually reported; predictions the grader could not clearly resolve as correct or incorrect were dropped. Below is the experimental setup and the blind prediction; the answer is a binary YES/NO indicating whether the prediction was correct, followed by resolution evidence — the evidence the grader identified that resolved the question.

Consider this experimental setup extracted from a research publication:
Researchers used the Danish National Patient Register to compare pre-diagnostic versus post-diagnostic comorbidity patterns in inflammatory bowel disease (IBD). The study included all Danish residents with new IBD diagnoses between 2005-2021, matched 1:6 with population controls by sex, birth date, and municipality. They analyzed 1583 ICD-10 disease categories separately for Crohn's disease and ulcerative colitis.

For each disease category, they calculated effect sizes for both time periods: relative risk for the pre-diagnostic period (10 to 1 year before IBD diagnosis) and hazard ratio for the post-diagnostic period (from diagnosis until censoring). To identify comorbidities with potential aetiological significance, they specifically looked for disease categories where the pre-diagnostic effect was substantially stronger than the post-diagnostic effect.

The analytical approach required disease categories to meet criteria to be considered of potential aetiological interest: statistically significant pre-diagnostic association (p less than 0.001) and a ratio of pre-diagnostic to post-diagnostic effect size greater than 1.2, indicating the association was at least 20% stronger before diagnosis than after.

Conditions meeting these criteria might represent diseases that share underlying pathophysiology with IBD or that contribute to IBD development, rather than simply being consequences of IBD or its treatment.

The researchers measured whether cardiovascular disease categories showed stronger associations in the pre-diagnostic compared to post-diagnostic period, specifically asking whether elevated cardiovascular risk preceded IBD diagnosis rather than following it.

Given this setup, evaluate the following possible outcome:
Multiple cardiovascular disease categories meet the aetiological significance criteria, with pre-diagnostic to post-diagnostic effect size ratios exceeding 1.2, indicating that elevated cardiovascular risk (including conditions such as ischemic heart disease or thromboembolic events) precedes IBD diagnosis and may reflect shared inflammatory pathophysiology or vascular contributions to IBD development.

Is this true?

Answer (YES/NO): NO